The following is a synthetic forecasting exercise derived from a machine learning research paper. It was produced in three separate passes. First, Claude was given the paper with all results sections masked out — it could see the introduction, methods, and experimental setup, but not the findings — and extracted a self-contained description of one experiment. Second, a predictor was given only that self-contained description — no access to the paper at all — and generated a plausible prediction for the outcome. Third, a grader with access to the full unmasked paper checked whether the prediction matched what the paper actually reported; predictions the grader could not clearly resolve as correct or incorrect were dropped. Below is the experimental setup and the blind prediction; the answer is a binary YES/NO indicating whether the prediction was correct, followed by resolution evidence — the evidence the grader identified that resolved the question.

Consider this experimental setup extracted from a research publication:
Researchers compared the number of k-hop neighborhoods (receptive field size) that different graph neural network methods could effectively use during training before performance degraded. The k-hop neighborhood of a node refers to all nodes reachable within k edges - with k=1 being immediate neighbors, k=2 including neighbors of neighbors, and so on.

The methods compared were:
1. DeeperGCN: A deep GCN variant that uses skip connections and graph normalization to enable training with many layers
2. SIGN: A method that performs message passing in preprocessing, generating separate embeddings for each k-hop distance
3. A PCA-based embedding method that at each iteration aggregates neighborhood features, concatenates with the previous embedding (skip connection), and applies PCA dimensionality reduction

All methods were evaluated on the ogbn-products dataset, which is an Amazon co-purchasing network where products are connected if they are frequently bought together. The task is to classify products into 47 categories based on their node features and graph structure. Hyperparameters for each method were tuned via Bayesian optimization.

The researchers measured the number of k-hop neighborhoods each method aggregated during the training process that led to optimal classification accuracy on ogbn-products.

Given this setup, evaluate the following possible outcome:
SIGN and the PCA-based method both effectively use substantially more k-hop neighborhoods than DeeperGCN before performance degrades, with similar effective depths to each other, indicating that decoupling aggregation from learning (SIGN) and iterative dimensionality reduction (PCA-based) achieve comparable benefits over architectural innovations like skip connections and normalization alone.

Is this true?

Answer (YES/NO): NO